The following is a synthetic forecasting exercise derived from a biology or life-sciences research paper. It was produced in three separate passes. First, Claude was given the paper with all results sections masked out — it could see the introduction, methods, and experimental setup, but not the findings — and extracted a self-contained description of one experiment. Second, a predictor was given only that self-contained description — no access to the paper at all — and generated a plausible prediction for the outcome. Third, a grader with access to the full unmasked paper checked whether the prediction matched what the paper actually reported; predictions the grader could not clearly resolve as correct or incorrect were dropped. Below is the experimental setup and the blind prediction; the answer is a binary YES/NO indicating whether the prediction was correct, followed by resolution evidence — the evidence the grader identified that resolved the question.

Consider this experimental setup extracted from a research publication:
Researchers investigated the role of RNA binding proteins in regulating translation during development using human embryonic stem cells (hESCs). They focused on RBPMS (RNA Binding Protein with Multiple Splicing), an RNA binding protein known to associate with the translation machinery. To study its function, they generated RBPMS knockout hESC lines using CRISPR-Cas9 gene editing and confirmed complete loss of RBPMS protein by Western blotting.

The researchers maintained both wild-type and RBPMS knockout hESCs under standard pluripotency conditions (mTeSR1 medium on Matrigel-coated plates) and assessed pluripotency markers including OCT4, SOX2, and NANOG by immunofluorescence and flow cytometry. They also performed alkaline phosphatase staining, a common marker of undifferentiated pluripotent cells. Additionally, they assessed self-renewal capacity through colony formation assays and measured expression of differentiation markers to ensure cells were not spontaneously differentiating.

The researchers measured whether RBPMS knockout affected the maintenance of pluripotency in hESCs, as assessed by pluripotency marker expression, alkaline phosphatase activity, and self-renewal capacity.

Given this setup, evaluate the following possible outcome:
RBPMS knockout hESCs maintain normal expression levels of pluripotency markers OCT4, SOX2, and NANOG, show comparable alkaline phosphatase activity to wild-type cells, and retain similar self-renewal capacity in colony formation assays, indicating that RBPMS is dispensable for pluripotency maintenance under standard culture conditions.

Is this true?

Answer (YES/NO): YES